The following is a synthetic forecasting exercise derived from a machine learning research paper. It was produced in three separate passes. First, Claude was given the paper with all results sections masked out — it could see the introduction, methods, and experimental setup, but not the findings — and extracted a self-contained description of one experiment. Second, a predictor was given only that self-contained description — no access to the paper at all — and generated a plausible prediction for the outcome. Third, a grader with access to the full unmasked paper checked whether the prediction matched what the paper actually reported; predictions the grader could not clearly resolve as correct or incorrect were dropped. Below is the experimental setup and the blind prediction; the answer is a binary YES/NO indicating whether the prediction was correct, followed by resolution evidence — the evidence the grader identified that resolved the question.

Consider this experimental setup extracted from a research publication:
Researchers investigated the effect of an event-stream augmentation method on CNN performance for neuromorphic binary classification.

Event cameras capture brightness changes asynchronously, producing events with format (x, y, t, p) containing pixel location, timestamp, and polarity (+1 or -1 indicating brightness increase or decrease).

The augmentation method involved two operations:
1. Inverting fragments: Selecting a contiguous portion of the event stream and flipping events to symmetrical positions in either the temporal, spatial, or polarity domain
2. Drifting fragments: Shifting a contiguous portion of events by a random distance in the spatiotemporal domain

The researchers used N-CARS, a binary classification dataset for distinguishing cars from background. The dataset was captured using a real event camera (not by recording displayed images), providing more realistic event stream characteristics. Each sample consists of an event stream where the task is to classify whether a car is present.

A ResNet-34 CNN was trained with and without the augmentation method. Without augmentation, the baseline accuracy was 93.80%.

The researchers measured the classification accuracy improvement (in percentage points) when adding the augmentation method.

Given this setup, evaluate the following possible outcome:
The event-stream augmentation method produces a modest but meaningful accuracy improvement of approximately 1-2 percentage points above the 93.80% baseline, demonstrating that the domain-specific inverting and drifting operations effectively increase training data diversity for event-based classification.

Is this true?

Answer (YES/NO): NO